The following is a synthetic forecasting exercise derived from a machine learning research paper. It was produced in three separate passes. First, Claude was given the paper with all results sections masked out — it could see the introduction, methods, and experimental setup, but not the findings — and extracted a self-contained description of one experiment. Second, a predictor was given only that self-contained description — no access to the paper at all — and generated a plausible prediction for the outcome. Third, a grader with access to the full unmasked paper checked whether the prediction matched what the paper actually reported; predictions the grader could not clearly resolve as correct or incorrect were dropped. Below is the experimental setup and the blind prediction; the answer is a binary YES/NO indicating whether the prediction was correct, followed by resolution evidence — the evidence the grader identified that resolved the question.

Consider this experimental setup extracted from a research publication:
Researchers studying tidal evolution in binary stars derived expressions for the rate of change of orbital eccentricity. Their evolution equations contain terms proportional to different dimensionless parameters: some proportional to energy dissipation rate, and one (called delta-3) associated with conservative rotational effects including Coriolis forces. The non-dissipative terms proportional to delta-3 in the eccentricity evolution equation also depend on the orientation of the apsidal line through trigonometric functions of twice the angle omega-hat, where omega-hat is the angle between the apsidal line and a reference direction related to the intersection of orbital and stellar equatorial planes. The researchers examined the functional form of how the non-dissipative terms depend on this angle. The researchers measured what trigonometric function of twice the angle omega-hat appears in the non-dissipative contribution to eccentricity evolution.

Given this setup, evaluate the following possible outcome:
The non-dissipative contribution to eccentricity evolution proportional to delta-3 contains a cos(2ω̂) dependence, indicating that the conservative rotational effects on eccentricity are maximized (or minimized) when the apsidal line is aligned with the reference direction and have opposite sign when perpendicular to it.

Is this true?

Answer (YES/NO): NO